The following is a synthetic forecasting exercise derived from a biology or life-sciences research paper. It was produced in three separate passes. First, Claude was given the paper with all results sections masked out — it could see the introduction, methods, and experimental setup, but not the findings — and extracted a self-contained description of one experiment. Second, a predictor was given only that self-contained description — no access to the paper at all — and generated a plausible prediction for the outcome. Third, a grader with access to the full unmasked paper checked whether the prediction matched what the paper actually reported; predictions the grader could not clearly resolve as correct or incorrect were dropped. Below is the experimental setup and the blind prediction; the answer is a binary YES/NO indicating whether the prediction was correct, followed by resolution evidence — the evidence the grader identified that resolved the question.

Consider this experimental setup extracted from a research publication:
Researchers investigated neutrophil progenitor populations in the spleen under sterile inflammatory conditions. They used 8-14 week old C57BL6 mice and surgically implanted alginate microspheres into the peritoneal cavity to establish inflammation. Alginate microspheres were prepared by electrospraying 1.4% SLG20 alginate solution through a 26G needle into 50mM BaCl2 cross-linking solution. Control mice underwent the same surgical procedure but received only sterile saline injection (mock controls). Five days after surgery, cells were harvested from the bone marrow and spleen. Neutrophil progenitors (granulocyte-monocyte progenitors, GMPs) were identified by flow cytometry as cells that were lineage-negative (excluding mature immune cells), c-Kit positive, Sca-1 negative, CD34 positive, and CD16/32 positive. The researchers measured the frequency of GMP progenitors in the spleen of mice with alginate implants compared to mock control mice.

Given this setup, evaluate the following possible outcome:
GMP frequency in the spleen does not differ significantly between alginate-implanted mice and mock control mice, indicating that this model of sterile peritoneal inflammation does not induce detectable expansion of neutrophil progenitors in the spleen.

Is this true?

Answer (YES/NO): YES